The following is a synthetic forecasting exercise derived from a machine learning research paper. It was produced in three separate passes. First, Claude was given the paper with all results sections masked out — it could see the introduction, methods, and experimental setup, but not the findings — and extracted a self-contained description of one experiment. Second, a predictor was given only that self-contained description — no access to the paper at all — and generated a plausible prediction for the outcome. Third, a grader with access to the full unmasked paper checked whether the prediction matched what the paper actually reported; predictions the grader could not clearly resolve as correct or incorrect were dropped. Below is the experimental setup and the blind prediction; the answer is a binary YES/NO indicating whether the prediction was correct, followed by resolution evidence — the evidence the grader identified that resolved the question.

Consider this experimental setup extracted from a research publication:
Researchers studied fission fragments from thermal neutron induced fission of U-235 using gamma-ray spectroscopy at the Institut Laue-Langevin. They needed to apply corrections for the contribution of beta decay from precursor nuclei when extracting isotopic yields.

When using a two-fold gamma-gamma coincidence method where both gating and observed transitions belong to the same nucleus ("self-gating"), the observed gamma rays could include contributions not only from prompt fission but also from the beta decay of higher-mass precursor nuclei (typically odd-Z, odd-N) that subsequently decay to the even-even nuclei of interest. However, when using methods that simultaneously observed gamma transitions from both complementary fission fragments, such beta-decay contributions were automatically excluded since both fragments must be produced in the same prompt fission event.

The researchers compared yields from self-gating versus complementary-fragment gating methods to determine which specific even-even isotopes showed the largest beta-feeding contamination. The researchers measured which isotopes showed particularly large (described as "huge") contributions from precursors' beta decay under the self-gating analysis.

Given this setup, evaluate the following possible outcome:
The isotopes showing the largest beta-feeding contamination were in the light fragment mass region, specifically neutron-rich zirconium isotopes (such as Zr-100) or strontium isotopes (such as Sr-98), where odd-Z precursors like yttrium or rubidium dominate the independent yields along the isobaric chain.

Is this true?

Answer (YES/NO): NO